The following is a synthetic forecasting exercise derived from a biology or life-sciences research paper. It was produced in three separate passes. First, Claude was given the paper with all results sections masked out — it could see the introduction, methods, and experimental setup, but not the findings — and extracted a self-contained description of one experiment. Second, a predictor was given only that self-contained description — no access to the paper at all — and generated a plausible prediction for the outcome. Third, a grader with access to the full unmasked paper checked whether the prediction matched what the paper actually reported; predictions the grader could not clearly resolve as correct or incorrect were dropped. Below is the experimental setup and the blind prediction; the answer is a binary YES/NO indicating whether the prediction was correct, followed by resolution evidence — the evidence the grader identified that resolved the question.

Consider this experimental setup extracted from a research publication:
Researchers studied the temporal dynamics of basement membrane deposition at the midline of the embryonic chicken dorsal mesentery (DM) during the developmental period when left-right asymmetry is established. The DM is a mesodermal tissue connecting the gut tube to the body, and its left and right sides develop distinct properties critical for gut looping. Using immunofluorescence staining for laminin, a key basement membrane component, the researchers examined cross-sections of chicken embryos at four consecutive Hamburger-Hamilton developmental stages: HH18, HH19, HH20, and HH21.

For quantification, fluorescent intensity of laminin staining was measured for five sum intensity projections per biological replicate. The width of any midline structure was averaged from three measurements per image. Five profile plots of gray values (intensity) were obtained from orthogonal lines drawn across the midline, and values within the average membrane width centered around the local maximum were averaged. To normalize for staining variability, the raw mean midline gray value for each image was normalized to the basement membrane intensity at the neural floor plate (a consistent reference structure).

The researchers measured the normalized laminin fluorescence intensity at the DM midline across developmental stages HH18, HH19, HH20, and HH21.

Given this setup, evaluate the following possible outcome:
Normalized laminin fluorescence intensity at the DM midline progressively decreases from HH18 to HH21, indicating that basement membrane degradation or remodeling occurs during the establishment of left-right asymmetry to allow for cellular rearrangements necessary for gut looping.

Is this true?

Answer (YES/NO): YES